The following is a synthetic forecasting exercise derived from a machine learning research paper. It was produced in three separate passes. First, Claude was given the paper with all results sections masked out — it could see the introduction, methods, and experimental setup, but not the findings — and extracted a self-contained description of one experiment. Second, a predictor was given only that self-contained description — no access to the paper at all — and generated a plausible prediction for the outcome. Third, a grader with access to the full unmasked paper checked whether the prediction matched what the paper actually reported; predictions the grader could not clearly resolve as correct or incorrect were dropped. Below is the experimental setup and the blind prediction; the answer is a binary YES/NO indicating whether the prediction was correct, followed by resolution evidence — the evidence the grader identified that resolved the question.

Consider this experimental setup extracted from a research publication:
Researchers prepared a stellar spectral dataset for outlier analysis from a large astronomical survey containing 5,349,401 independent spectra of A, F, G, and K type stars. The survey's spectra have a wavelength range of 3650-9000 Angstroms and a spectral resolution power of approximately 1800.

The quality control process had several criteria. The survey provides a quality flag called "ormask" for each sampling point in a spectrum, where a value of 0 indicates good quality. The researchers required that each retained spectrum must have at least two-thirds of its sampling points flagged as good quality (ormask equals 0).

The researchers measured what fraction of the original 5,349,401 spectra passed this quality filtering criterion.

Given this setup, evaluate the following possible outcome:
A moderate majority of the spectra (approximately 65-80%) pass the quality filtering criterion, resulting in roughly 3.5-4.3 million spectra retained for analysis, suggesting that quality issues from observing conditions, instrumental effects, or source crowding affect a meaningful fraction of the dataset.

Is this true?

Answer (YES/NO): NO